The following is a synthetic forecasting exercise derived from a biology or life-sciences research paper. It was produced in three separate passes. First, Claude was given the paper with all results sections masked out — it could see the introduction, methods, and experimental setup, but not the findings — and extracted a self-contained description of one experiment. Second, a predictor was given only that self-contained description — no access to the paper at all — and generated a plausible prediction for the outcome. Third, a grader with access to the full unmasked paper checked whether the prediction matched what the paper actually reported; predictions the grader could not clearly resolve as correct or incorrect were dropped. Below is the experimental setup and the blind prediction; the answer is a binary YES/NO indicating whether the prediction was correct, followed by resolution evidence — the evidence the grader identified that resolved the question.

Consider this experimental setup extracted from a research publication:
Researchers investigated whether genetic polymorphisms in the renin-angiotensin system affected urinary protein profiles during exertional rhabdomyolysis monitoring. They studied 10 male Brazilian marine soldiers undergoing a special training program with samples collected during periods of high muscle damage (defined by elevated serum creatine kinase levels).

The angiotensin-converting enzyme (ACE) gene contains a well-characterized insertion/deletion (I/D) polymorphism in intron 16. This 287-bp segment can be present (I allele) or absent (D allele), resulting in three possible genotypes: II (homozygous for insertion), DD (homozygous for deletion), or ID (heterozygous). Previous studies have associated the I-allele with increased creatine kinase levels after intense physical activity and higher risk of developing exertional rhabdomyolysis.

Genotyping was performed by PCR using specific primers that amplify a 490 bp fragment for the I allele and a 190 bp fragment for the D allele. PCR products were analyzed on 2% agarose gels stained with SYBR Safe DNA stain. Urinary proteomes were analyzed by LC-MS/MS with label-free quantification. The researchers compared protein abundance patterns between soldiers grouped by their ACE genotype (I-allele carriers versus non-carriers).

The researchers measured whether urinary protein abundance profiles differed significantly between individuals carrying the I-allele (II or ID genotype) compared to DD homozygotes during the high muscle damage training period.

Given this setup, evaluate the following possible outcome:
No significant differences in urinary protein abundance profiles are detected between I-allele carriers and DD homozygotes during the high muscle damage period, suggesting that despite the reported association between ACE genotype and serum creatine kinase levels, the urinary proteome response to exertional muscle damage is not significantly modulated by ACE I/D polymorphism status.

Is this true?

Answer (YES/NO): NO